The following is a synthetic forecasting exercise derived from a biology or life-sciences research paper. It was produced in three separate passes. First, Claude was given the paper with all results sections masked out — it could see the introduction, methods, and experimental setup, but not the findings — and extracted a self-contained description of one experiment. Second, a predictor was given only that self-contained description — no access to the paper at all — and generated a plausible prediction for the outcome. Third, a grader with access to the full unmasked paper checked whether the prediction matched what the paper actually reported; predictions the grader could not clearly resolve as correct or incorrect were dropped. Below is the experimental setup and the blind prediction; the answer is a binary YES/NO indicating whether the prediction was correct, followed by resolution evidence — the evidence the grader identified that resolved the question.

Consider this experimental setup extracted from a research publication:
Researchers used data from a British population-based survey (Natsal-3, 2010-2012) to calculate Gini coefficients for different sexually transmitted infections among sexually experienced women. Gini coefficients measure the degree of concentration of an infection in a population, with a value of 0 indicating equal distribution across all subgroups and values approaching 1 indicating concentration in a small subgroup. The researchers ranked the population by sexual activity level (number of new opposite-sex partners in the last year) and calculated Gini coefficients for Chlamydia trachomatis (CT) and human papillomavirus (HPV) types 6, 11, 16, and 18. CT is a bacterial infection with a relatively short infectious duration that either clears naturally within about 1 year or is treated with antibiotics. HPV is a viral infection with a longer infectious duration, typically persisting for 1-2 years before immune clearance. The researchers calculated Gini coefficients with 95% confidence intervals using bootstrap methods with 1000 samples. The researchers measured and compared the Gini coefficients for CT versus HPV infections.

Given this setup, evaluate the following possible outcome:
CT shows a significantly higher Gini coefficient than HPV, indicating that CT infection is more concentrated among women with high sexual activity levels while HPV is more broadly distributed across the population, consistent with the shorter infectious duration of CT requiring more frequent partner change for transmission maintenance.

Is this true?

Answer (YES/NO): NO